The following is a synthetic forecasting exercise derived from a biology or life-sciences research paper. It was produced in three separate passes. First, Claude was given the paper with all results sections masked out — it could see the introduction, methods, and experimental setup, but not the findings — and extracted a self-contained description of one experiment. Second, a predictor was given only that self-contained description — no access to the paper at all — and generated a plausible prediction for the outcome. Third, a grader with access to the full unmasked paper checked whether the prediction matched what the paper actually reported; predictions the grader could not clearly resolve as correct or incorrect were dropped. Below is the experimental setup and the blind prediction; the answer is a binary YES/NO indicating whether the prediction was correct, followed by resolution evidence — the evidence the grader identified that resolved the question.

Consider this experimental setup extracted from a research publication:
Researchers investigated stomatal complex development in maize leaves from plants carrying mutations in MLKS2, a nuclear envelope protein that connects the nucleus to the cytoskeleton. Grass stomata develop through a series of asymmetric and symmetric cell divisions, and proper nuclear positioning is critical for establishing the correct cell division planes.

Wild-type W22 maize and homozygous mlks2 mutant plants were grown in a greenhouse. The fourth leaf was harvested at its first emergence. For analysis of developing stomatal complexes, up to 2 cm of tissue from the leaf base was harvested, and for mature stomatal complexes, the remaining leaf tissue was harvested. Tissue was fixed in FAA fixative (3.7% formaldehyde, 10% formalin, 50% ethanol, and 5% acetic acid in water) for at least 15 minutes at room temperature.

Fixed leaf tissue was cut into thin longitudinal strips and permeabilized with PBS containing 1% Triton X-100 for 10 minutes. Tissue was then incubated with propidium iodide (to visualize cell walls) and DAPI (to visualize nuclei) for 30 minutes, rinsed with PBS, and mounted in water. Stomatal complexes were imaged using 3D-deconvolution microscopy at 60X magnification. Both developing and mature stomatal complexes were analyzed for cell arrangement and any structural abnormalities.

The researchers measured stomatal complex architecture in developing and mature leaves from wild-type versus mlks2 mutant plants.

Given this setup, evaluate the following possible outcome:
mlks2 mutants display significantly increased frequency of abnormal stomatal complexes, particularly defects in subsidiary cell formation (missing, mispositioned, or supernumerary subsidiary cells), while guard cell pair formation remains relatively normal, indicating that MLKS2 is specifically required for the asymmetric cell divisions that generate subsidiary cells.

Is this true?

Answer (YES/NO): YES